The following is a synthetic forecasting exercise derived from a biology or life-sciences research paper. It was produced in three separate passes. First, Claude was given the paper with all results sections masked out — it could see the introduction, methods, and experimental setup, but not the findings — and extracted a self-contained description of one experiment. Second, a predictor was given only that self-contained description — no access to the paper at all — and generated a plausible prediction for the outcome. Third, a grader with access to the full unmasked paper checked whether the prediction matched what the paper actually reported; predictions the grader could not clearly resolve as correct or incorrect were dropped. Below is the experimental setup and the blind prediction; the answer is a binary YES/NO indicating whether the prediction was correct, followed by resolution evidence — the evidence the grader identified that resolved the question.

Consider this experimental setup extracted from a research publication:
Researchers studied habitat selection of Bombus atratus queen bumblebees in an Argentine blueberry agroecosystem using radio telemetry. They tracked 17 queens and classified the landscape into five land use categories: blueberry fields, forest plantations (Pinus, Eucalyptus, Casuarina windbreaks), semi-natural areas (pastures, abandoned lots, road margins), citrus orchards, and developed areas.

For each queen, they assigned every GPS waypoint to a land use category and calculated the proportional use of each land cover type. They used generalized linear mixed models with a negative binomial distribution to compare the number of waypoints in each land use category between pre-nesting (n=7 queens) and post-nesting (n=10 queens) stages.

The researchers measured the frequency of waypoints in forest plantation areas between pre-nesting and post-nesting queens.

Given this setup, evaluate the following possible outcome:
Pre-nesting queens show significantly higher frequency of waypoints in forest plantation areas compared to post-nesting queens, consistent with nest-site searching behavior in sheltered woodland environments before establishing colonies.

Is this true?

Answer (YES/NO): NO